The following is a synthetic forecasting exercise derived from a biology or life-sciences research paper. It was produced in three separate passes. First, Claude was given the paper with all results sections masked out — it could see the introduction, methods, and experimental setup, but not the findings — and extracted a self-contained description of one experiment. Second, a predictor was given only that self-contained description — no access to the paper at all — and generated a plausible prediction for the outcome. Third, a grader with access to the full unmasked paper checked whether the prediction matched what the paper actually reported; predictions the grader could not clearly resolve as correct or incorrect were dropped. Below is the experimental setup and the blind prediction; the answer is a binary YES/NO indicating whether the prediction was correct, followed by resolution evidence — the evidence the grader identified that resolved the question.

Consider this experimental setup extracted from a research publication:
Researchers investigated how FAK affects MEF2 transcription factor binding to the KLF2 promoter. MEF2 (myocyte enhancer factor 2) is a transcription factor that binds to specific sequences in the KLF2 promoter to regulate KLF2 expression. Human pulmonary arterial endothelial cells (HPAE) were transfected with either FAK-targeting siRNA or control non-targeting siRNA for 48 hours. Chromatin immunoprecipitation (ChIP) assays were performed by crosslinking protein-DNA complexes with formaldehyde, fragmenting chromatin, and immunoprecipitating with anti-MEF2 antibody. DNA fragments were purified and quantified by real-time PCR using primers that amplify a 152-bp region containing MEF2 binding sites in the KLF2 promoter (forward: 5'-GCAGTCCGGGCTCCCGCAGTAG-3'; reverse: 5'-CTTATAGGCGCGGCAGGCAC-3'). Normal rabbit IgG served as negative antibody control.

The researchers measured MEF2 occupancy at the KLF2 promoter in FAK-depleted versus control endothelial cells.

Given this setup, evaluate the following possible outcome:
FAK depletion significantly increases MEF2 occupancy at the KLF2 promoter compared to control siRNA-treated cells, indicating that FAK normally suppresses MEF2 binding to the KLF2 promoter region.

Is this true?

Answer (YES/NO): NO